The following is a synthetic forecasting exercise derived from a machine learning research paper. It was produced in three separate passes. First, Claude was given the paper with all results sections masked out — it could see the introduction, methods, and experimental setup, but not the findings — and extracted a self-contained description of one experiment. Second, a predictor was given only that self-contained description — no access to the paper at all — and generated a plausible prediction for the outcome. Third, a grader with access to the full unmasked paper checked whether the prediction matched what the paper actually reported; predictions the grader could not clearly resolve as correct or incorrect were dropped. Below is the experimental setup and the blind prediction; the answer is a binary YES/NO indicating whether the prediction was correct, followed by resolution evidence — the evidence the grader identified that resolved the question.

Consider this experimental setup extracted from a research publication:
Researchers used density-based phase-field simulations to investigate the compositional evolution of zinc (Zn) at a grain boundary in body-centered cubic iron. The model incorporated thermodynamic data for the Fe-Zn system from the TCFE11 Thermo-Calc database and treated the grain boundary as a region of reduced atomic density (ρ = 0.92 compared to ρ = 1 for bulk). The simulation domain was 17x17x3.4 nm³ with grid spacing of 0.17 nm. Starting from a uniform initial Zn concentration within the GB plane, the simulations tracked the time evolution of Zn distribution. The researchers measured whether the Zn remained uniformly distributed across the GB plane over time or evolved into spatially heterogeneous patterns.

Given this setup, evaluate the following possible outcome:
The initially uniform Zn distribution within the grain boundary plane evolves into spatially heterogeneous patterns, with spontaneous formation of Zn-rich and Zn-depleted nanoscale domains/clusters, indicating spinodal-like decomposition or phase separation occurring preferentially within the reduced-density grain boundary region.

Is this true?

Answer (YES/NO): YES